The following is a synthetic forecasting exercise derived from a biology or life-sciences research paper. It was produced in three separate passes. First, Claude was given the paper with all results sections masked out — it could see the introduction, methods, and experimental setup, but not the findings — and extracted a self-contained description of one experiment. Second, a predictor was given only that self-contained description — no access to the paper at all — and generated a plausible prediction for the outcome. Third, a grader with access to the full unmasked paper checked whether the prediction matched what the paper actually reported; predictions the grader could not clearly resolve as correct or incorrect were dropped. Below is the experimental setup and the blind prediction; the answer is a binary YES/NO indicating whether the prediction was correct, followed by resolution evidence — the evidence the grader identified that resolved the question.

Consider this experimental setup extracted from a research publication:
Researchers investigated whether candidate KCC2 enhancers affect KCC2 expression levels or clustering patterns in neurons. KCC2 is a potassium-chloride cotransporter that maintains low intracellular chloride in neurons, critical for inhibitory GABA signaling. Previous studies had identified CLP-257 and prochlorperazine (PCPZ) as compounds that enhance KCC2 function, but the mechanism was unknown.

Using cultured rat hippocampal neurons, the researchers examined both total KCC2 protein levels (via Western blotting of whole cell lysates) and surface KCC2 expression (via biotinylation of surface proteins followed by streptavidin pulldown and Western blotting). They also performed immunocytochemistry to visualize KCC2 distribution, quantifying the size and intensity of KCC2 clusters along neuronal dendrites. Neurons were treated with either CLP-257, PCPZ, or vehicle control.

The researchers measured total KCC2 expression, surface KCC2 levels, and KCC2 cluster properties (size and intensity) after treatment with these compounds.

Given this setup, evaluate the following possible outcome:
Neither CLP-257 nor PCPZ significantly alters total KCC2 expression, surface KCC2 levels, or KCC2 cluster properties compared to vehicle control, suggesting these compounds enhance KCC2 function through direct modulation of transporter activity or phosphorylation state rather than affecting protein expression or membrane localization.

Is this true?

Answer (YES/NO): NO